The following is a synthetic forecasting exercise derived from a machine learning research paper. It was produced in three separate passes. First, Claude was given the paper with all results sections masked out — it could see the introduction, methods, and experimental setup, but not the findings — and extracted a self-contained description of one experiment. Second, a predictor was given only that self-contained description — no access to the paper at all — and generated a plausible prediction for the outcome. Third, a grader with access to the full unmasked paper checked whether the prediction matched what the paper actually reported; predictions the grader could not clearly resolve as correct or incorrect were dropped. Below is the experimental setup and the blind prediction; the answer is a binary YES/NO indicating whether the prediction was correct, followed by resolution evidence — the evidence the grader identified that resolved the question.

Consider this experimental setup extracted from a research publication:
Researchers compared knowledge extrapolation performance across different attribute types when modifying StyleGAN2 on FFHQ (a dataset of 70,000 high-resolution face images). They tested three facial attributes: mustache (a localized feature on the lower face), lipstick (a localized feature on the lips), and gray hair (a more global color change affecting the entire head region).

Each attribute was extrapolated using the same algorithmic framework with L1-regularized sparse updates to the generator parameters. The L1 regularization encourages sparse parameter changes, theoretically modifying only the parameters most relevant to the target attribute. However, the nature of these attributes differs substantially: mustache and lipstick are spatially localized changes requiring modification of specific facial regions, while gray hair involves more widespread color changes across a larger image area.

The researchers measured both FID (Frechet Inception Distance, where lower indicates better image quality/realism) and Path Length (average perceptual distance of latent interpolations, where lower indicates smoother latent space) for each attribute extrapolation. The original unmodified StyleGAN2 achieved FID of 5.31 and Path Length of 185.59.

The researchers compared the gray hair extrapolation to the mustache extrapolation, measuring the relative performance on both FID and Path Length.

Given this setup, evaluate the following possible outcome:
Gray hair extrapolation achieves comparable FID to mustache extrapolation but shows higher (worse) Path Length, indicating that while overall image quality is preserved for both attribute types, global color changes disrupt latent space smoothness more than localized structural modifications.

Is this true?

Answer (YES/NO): YES